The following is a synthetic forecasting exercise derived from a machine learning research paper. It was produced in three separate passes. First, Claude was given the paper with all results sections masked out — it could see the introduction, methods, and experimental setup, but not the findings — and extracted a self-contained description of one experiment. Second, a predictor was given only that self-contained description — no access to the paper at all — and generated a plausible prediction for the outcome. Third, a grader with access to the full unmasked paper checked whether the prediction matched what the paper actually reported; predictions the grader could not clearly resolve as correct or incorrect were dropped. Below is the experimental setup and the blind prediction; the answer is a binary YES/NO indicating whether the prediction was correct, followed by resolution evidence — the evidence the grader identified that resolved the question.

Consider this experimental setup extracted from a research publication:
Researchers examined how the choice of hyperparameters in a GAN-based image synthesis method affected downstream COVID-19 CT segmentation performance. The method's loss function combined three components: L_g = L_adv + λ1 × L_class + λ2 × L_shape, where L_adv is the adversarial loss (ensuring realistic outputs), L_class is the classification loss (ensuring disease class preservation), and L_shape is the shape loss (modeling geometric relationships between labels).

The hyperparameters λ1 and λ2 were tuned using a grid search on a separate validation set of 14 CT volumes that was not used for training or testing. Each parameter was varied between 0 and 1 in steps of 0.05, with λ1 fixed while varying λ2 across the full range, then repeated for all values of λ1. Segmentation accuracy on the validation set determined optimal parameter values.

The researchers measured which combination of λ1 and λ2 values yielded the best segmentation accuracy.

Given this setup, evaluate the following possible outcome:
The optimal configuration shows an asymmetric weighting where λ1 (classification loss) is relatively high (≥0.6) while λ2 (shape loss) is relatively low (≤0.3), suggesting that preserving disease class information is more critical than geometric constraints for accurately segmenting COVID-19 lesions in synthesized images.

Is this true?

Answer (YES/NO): NO